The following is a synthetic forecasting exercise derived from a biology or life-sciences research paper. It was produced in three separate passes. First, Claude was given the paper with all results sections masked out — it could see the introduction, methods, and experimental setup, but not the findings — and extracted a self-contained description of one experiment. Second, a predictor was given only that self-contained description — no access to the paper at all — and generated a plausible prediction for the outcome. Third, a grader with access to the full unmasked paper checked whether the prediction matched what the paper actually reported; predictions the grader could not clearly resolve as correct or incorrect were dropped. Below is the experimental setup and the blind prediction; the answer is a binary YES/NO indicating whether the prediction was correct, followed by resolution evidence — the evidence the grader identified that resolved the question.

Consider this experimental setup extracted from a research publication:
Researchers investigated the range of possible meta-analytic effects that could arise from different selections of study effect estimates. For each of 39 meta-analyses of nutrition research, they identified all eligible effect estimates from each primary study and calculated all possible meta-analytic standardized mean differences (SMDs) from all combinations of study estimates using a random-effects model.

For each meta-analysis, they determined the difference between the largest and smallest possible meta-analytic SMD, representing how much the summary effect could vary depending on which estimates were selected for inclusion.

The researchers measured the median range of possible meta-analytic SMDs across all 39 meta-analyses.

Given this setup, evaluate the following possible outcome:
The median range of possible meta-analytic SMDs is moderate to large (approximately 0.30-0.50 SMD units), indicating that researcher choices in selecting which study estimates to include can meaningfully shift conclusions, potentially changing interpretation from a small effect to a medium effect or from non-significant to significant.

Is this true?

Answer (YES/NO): NO